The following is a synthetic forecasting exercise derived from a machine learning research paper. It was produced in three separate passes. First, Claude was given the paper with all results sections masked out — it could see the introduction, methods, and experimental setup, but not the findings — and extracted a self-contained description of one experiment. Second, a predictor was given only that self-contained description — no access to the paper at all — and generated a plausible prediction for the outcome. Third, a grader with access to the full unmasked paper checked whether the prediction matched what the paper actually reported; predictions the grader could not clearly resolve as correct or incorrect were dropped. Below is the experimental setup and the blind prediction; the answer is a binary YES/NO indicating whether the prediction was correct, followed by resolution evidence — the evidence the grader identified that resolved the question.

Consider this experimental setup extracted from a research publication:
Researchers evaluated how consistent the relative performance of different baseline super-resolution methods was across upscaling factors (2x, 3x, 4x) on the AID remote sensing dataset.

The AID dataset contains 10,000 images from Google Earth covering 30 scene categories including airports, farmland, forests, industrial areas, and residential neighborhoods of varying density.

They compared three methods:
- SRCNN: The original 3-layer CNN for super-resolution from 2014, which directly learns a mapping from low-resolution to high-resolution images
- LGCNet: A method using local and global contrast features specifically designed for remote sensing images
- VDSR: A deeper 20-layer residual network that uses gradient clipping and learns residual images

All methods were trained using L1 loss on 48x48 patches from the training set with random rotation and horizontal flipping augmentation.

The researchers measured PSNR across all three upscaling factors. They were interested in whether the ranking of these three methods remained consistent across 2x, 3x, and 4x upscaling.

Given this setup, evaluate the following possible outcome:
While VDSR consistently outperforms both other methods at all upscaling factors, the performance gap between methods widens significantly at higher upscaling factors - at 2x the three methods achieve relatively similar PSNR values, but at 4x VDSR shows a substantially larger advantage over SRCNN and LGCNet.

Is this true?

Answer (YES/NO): NO